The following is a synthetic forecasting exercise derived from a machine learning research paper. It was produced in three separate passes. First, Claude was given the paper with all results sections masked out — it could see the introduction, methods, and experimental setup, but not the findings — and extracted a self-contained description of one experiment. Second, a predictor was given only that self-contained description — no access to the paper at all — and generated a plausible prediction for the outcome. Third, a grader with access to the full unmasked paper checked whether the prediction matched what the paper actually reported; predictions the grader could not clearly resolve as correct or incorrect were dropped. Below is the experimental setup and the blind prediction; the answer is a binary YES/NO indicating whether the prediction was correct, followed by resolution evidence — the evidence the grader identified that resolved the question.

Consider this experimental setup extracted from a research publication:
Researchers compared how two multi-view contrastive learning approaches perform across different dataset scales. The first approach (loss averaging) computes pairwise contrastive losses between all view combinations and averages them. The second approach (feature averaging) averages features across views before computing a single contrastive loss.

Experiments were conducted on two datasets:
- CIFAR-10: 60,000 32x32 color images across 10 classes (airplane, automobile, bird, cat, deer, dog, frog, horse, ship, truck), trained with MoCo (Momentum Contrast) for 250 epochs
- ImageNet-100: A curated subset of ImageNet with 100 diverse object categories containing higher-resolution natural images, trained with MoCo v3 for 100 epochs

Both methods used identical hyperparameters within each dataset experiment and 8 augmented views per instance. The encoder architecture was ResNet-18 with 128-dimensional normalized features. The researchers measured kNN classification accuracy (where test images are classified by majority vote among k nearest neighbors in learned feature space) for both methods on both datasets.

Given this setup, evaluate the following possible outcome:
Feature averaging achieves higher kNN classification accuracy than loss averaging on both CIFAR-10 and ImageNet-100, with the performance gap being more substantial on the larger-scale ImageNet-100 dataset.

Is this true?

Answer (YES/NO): NO